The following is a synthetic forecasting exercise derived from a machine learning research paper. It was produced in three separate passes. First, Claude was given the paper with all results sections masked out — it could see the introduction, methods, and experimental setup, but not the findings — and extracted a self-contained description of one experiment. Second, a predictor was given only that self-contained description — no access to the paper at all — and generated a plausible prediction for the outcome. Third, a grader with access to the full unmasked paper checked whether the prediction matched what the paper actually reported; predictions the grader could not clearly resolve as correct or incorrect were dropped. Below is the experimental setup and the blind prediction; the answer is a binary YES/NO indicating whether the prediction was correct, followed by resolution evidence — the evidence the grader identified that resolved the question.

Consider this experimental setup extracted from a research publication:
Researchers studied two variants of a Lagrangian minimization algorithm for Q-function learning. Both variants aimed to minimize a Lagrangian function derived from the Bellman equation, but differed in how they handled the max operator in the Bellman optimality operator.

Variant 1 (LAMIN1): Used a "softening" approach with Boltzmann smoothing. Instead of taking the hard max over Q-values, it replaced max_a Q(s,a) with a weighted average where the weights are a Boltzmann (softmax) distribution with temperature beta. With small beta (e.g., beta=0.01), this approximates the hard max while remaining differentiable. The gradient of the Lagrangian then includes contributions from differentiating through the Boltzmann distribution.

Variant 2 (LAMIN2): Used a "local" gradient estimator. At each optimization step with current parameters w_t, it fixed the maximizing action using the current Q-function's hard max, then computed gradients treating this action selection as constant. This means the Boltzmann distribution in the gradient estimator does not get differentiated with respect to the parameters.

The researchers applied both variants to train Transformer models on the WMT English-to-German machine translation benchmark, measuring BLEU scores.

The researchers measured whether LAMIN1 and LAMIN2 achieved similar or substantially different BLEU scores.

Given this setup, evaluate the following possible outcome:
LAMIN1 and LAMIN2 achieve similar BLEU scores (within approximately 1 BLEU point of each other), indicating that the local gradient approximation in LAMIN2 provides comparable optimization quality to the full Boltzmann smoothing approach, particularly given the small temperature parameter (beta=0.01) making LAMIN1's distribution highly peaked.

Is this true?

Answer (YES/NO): YES